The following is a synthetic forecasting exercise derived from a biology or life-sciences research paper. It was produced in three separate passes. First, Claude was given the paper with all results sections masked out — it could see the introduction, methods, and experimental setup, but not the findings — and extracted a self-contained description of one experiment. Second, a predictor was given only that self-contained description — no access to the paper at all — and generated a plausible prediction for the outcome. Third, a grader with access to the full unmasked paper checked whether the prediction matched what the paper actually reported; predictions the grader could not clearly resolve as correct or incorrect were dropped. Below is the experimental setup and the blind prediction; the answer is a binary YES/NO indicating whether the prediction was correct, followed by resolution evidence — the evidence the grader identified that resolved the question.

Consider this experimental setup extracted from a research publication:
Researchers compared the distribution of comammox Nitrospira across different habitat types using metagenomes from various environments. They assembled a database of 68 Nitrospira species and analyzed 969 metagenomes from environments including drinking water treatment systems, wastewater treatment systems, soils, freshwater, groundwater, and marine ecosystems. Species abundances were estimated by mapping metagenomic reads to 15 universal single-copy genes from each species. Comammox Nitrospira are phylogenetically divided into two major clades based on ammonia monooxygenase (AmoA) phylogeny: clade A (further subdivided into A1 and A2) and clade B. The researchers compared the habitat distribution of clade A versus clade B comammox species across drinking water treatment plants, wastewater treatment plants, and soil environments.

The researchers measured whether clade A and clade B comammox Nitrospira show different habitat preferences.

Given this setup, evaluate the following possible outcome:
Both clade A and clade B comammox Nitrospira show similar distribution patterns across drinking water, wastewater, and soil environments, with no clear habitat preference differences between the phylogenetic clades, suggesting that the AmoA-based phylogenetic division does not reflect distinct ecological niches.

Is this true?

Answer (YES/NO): NO